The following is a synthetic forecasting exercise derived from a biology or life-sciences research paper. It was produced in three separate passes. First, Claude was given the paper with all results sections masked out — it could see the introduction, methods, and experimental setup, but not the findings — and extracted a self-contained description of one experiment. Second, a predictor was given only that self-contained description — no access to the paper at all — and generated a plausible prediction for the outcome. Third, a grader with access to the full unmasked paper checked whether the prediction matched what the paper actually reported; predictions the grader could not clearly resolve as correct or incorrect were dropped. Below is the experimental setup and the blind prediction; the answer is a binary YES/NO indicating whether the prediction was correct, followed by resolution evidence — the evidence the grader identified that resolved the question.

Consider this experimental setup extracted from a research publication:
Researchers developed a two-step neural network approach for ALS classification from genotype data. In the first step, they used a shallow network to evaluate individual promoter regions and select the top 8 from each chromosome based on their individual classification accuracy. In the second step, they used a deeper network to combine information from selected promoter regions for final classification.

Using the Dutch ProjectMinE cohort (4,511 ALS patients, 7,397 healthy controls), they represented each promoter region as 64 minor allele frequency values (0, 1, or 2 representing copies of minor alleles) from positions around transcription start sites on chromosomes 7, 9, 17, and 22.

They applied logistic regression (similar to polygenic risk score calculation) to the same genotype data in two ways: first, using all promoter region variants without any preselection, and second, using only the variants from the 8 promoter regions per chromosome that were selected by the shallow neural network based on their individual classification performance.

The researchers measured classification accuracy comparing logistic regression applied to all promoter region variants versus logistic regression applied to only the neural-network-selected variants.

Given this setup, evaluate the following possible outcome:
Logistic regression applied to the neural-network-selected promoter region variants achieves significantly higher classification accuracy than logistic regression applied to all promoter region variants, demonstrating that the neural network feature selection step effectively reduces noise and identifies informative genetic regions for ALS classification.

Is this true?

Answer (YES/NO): YES